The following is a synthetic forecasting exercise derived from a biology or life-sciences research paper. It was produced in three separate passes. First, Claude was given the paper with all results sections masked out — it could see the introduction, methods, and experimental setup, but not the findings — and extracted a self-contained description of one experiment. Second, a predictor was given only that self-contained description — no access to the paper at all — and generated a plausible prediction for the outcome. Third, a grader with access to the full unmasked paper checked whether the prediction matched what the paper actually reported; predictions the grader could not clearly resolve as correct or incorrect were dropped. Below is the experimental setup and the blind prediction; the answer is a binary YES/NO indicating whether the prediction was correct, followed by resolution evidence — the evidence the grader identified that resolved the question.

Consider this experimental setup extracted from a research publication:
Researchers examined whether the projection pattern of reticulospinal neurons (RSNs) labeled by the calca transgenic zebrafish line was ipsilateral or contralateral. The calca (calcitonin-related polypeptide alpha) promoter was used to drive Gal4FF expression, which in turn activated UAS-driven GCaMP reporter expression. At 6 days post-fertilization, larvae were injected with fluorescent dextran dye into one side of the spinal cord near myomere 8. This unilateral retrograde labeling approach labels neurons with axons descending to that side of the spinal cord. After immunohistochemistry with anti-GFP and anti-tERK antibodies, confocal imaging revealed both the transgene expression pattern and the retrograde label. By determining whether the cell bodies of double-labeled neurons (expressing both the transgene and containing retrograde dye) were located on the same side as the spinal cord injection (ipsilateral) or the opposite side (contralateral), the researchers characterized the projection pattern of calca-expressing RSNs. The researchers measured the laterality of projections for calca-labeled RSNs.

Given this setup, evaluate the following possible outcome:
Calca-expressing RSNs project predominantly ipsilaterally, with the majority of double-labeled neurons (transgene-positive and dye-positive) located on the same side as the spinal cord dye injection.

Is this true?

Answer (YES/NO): YES